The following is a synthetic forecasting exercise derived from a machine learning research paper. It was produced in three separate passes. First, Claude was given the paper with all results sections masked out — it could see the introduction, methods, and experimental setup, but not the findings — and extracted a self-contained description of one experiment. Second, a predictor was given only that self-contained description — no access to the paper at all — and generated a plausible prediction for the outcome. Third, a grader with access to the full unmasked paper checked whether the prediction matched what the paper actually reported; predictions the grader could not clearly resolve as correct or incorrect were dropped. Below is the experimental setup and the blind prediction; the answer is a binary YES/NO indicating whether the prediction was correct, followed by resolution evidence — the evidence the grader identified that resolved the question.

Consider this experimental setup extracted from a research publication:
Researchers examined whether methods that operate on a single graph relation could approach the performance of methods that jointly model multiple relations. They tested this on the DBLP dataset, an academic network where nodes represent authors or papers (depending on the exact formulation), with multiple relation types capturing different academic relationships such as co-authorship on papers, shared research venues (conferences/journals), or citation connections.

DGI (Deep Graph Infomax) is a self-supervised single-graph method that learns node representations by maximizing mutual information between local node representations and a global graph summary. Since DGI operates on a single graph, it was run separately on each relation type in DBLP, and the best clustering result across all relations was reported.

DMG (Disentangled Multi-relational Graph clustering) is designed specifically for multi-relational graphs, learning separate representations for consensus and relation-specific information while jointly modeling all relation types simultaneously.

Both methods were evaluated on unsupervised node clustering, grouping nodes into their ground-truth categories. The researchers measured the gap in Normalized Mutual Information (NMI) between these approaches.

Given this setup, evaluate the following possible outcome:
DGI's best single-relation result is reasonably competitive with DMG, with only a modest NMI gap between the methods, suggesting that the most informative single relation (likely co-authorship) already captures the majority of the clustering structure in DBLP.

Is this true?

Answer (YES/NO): YES